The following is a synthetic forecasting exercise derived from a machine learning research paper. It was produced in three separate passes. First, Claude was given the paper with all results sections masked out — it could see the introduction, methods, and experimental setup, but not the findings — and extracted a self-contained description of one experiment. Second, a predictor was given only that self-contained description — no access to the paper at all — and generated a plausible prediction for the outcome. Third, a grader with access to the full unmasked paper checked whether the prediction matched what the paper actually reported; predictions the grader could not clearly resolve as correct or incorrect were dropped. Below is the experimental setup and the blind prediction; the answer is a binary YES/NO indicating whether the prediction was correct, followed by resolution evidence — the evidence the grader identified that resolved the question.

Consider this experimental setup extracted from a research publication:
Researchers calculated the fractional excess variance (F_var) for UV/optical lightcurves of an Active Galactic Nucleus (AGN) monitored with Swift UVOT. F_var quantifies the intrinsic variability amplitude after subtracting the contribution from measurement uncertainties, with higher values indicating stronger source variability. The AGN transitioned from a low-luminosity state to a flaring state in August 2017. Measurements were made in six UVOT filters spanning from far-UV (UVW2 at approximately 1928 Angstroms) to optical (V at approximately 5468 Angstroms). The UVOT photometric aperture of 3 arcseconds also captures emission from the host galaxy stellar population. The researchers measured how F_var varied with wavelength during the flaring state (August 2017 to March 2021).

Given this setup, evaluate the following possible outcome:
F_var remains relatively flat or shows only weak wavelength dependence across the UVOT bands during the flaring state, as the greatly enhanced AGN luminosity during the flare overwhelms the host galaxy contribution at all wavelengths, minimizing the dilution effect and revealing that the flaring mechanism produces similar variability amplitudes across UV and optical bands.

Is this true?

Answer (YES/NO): NO